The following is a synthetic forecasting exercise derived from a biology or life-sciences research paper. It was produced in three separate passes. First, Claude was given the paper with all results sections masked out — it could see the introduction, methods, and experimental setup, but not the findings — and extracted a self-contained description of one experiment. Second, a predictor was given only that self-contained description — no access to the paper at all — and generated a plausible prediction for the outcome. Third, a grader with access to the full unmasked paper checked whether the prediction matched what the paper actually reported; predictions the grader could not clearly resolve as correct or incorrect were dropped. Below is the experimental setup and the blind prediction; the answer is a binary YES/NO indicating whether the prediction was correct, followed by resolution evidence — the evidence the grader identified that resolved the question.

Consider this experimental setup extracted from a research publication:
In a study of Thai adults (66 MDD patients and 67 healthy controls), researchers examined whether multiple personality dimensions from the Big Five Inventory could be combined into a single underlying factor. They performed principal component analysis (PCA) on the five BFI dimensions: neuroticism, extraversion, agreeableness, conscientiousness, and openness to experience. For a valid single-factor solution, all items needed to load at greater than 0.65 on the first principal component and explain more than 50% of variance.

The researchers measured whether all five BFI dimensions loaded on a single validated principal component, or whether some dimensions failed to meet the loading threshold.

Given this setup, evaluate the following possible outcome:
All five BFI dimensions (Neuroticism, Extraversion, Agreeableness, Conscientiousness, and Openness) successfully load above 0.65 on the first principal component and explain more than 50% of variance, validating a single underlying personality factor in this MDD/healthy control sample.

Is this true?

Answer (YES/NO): NO